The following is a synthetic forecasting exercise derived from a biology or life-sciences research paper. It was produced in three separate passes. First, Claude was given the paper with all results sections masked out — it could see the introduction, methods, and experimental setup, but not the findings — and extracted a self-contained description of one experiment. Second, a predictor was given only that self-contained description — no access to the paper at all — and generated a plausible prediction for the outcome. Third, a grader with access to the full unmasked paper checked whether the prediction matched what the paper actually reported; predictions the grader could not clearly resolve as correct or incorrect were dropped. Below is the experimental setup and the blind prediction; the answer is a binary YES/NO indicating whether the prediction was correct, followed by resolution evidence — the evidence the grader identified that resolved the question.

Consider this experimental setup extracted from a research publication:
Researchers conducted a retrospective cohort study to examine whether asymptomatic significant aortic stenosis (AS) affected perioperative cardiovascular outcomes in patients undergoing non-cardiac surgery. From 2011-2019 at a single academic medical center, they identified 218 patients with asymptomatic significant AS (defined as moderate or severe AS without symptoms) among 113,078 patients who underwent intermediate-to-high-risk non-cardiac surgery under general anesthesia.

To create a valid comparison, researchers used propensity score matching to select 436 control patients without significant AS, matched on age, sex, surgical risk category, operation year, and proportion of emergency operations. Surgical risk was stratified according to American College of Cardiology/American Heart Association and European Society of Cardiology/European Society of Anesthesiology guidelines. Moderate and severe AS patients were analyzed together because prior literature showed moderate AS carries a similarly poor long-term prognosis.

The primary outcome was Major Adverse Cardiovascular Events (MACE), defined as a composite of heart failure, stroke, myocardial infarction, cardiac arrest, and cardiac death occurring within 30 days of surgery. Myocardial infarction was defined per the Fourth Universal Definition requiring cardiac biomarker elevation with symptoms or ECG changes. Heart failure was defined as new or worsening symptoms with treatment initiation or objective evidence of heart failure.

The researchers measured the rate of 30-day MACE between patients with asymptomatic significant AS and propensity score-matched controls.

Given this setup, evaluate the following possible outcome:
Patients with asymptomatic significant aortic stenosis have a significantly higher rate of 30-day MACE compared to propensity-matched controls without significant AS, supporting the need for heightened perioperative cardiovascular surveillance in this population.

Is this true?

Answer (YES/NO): NO